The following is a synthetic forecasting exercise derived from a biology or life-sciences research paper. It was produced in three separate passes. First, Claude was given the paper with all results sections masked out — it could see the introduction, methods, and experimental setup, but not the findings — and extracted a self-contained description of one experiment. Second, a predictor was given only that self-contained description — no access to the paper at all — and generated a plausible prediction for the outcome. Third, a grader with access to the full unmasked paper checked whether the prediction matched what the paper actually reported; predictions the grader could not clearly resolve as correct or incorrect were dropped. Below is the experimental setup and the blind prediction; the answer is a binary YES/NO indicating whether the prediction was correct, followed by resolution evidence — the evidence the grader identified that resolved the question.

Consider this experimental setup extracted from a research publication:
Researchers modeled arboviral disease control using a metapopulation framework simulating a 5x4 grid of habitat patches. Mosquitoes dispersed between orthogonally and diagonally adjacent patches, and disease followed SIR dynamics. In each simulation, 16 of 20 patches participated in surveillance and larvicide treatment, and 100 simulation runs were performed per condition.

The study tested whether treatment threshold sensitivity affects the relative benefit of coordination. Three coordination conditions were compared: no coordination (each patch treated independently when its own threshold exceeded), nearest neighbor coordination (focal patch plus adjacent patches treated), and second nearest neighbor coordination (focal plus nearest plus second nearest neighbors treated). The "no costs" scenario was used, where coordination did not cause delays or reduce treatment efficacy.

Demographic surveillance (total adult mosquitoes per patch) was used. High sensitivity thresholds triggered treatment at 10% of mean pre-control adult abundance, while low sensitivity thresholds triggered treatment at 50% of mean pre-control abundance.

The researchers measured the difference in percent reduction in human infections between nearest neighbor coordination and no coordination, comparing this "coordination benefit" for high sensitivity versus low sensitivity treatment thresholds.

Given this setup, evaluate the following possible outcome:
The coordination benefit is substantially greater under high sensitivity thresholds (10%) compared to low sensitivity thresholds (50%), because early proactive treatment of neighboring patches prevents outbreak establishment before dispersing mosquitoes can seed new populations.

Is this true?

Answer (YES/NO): NO